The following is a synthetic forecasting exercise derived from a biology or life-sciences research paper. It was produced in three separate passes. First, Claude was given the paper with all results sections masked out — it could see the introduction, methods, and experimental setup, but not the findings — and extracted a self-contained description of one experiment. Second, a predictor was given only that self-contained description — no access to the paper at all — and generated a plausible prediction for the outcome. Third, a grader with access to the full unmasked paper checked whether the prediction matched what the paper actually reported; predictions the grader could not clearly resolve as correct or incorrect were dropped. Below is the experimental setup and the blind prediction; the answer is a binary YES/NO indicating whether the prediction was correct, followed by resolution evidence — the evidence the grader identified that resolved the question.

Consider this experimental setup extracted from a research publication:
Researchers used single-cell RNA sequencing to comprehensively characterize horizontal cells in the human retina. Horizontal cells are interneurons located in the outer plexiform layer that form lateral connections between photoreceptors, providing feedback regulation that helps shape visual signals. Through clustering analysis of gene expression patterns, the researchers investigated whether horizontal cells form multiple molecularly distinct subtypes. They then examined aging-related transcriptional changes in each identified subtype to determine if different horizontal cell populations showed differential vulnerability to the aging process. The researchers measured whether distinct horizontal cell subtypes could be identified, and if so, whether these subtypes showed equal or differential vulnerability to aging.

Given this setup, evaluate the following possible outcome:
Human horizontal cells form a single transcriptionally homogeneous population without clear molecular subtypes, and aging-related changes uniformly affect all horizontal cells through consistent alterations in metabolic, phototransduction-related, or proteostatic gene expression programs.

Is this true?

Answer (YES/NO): NO